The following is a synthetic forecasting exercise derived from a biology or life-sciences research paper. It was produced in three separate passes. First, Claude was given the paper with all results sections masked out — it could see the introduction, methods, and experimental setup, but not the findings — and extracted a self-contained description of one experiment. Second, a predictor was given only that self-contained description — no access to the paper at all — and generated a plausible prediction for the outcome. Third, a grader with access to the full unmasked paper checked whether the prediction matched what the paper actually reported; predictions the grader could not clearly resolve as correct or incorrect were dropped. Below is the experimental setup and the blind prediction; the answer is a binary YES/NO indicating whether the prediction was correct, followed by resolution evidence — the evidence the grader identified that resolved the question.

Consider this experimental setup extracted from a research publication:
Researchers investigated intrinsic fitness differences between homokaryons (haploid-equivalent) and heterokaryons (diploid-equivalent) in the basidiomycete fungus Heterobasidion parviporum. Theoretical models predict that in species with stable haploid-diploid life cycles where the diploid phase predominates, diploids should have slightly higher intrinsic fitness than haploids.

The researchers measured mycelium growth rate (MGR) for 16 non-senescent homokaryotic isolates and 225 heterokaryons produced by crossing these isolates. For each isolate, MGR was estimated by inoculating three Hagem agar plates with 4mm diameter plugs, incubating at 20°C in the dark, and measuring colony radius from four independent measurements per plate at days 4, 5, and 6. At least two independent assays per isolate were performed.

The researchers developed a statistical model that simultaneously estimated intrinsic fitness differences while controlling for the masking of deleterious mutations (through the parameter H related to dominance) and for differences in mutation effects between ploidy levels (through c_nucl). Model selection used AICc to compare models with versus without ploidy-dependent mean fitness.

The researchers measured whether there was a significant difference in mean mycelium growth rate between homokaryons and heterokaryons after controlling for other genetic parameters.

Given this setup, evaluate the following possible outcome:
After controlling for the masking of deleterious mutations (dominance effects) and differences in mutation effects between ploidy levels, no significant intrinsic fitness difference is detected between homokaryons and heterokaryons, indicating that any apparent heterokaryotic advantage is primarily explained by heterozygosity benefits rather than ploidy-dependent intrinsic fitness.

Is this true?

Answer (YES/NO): NO